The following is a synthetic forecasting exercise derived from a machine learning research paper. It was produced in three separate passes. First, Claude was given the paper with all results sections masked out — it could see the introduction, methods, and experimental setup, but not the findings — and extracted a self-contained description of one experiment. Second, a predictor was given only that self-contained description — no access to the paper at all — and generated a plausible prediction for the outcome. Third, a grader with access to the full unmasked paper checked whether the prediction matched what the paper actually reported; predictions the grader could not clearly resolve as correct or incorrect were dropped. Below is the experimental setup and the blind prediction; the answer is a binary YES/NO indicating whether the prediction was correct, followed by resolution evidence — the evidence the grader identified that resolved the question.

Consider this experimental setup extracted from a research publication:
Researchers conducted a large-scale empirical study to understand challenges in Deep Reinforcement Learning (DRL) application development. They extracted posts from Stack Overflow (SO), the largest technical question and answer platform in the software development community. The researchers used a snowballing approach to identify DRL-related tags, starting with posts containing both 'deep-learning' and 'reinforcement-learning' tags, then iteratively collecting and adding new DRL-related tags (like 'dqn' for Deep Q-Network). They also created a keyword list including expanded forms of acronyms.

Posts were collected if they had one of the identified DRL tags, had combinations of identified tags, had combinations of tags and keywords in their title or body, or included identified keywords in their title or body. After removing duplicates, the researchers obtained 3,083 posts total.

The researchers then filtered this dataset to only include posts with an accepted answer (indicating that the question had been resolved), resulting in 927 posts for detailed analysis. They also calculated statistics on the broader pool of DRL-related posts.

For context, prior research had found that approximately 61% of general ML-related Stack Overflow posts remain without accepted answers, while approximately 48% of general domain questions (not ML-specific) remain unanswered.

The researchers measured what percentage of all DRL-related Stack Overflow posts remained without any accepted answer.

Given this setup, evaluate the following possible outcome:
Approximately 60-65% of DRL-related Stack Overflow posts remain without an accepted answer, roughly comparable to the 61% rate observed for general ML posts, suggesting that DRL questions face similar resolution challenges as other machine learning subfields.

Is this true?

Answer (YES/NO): NO